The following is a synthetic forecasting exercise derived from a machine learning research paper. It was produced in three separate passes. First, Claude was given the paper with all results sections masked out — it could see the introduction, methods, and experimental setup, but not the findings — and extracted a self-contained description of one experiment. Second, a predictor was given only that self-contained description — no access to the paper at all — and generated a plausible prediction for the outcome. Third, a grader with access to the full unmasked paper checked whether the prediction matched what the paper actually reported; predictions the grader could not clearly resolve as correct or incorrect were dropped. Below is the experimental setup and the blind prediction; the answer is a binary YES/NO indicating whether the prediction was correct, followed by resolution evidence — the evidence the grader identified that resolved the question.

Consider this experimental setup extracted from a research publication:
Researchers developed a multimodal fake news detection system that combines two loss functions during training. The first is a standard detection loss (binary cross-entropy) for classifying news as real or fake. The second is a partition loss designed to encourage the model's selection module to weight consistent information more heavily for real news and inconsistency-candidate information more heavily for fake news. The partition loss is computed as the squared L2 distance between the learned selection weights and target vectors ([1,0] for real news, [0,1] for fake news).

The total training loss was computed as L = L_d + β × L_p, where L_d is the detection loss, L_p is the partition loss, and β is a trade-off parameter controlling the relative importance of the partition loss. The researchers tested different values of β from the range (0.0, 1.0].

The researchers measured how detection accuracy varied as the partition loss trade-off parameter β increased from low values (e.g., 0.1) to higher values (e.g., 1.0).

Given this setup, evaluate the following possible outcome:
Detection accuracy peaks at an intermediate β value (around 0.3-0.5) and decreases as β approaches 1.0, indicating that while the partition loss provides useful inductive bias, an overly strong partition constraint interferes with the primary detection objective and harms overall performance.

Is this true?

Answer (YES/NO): NO